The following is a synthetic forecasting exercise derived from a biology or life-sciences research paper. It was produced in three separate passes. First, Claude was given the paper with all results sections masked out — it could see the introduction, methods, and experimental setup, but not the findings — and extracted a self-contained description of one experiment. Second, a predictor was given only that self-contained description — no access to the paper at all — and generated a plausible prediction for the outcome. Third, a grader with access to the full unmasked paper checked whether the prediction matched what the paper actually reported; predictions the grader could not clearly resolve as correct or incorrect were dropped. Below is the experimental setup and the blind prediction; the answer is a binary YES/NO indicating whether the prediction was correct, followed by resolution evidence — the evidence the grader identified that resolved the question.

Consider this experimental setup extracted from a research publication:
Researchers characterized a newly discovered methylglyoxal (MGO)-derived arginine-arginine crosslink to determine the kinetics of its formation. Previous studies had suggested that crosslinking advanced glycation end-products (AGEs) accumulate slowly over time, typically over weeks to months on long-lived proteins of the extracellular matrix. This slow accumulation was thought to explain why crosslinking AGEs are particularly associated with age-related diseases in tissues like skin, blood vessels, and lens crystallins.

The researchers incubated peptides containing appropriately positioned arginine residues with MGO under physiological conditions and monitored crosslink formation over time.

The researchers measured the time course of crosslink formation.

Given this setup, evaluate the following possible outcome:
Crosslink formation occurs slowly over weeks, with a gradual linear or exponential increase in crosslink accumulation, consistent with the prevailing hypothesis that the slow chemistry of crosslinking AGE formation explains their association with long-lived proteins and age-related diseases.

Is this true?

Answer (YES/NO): NO